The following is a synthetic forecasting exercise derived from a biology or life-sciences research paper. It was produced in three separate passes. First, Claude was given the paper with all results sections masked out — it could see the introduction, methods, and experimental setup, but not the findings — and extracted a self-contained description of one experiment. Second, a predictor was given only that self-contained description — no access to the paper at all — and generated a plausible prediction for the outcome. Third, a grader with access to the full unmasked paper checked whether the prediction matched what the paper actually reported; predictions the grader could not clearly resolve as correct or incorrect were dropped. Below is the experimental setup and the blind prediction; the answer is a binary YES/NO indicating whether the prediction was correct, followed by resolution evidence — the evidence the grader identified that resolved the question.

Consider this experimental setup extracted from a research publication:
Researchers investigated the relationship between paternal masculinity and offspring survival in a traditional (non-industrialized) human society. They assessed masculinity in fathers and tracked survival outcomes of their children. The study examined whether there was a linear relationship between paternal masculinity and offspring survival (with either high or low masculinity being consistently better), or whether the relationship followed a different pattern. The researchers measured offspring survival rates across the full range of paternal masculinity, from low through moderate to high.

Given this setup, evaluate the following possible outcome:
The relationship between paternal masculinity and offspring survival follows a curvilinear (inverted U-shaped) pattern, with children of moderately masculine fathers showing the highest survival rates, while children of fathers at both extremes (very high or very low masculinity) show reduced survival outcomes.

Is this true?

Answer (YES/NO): YES